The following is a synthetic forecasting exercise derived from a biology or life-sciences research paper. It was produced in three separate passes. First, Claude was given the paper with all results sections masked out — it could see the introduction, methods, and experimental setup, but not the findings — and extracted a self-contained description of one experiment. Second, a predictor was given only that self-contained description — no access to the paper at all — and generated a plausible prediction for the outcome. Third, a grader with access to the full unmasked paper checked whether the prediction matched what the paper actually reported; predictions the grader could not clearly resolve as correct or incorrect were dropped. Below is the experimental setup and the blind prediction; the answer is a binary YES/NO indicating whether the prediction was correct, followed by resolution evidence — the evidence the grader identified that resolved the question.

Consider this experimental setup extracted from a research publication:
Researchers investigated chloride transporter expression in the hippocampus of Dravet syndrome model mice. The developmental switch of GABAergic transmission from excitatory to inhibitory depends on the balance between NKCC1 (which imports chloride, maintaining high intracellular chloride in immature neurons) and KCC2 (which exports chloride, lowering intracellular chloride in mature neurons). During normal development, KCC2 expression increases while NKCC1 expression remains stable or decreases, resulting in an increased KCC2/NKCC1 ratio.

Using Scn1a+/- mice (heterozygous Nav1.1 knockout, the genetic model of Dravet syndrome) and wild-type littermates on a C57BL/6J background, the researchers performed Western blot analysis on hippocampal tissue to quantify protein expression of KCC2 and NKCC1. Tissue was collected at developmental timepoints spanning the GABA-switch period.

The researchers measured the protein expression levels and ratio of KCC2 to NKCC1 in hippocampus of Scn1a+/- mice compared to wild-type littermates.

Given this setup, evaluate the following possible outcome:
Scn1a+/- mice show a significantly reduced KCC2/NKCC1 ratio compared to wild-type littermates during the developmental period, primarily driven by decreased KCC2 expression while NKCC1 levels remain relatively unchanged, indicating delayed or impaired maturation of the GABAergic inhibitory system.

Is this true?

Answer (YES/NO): YES